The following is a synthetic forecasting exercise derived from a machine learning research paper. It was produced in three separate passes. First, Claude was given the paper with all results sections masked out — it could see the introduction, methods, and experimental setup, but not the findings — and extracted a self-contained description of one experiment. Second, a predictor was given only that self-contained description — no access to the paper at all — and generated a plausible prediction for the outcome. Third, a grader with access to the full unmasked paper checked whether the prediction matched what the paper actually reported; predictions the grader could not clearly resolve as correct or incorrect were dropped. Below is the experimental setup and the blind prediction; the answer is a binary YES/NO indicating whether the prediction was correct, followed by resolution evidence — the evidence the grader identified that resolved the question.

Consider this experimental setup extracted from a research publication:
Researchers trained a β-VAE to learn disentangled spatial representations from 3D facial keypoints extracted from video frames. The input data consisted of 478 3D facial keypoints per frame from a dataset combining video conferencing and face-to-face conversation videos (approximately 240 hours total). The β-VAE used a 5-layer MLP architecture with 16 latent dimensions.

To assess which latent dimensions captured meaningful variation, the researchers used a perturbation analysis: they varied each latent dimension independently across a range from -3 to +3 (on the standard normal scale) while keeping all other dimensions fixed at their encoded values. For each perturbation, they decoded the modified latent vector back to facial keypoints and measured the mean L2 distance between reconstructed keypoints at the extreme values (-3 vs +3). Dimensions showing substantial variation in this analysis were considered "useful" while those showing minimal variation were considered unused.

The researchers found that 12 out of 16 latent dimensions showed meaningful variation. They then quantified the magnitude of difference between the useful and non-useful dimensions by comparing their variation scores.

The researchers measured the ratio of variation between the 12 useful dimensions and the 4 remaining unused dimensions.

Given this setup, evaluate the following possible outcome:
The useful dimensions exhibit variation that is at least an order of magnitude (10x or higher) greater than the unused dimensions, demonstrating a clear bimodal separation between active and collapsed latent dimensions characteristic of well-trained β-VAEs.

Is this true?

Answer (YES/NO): YES